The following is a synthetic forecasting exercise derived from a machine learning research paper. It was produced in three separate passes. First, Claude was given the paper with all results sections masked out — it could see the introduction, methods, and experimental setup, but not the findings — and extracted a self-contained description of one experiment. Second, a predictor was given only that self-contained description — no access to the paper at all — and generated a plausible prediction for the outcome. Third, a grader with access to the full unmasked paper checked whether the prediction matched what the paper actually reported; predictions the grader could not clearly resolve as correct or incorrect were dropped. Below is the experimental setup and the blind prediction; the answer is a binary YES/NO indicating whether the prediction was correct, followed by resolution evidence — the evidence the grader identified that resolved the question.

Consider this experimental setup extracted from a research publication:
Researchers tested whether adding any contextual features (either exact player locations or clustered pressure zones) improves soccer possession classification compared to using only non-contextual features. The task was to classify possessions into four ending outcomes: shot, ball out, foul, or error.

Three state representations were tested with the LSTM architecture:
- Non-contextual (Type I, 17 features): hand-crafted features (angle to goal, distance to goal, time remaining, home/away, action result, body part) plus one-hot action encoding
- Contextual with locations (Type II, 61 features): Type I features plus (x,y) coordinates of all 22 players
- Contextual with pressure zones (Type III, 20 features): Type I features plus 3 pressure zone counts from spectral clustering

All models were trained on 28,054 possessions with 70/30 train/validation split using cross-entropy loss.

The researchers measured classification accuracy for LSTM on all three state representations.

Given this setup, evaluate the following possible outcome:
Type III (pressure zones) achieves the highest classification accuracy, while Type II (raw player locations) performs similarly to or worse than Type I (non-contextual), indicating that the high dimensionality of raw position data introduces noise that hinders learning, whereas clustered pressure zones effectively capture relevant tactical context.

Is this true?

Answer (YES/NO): NO